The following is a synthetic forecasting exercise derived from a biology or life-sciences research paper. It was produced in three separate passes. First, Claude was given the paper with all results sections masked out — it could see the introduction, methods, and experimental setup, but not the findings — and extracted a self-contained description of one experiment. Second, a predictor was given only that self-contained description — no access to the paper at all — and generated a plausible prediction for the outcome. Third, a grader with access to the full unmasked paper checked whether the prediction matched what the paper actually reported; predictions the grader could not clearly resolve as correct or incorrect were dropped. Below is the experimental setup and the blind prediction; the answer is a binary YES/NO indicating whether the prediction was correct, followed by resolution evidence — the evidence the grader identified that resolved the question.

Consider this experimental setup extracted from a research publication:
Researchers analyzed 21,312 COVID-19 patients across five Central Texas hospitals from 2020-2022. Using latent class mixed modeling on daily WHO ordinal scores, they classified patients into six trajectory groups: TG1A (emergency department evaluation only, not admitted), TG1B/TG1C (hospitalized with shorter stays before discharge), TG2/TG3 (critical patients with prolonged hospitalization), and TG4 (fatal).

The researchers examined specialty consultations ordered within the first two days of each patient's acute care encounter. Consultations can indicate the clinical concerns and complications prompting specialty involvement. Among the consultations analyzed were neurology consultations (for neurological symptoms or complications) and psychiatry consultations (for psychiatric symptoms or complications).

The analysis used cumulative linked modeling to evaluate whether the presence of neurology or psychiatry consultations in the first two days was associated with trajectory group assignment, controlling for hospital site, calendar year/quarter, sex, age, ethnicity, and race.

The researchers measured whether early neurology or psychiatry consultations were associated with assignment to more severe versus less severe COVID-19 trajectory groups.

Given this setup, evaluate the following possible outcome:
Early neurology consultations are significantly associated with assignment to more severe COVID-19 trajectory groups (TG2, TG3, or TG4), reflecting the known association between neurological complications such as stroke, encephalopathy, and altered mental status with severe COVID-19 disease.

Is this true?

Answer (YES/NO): YES